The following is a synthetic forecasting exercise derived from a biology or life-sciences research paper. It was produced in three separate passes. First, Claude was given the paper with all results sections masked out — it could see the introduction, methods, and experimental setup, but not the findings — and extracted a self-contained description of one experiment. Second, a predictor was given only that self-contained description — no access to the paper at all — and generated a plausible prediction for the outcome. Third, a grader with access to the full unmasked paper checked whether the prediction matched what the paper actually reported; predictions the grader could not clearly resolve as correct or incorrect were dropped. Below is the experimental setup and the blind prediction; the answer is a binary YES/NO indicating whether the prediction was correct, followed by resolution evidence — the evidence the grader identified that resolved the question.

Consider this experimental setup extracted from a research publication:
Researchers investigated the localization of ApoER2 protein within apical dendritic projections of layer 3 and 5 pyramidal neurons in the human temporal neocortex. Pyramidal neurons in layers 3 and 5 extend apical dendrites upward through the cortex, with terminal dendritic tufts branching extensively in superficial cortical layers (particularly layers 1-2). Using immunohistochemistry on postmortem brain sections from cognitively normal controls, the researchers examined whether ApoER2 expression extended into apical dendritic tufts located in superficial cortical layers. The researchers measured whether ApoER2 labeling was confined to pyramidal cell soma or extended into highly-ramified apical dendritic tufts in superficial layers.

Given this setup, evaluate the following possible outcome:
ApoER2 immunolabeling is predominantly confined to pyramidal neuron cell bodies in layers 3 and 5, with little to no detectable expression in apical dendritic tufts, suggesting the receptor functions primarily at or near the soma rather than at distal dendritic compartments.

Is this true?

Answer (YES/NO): NO